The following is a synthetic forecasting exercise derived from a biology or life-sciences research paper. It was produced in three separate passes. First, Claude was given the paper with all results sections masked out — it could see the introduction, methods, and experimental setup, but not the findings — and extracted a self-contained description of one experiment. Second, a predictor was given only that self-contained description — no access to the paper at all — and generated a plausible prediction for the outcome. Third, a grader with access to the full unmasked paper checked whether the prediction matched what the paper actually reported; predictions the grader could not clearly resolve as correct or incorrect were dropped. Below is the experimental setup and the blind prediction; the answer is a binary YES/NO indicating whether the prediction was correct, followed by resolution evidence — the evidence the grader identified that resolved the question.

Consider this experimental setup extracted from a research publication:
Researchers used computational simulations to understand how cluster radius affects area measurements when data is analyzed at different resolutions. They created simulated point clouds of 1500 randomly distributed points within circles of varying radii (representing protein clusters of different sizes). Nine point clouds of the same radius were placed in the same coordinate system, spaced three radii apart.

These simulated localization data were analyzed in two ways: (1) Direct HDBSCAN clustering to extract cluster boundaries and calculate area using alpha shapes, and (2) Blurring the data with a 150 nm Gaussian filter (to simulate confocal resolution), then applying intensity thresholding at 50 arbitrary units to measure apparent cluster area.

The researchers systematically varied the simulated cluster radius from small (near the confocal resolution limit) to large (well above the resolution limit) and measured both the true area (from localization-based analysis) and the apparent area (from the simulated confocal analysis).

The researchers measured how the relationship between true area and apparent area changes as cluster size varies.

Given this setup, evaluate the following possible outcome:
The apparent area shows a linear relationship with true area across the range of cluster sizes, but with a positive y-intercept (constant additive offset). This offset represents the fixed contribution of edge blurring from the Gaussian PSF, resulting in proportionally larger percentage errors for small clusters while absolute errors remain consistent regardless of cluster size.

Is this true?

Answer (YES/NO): NO